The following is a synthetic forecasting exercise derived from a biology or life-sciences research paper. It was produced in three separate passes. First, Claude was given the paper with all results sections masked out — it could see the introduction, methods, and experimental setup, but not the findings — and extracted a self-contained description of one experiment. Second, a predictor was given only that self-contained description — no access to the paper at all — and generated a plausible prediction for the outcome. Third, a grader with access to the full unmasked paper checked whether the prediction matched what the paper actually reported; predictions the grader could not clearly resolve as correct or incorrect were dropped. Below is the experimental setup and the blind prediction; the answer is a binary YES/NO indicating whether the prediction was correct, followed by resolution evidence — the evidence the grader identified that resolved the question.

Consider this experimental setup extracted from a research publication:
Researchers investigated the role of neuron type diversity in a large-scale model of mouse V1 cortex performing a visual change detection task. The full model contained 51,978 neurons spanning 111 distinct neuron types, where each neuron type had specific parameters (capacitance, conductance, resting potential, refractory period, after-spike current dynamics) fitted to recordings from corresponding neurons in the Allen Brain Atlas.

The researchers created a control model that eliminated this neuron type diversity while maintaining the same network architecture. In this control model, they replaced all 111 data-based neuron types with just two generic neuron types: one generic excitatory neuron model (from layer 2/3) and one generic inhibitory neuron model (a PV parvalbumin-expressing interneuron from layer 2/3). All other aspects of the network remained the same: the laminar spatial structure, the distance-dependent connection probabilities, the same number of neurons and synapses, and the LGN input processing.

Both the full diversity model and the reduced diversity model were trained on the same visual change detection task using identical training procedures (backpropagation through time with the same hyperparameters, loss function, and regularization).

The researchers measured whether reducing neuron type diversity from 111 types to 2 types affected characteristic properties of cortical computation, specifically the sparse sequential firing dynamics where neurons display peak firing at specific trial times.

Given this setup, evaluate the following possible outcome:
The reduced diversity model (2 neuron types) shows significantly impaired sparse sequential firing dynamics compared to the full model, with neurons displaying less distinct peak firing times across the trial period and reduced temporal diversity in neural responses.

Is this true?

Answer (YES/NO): YES